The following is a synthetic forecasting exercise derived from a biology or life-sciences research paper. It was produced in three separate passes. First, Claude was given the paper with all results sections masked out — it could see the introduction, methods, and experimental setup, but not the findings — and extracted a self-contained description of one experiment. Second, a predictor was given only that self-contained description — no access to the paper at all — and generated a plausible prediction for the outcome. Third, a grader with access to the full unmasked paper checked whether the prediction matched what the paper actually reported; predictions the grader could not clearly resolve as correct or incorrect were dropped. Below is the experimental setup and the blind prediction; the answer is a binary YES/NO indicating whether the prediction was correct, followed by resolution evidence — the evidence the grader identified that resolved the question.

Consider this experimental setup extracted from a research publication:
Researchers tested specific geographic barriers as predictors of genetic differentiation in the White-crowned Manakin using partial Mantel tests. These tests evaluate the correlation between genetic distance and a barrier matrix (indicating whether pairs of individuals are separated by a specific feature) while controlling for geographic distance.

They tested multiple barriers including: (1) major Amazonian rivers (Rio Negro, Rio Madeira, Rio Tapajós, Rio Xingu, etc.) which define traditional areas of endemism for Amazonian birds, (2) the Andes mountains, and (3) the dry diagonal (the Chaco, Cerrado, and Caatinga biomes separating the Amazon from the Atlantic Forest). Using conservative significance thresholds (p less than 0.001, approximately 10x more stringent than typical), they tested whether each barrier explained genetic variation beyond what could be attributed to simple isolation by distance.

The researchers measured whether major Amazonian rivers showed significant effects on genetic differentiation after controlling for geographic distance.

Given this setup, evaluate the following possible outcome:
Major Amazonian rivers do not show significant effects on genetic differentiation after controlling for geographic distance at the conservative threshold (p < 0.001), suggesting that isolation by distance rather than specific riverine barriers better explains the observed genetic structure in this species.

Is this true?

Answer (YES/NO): NO